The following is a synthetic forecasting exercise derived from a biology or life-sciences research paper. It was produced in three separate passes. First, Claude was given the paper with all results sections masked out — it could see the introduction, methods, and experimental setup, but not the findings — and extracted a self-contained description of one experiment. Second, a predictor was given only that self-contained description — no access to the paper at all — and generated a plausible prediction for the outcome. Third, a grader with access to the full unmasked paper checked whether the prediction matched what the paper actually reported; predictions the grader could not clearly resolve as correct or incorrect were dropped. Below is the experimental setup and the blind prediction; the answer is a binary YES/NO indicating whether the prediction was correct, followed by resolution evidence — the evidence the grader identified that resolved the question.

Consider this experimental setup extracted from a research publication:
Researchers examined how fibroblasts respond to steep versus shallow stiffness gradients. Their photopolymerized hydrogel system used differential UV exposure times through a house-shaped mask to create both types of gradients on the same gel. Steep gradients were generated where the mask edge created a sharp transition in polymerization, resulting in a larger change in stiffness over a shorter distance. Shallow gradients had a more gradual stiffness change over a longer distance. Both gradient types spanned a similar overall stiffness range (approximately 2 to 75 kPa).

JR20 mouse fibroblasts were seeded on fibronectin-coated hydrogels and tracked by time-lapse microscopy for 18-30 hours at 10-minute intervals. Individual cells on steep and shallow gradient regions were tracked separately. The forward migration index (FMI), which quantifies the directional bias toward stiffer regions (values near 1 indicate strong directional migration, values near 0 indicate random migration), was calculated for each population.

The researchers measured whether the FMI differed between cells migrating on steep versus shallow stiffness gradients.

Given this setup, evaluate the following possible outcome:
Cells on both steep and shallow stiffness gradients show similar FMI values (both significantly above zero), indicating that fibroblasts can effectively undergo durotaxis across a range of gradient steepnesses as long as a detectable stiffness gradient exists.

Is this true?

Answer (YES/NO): YES